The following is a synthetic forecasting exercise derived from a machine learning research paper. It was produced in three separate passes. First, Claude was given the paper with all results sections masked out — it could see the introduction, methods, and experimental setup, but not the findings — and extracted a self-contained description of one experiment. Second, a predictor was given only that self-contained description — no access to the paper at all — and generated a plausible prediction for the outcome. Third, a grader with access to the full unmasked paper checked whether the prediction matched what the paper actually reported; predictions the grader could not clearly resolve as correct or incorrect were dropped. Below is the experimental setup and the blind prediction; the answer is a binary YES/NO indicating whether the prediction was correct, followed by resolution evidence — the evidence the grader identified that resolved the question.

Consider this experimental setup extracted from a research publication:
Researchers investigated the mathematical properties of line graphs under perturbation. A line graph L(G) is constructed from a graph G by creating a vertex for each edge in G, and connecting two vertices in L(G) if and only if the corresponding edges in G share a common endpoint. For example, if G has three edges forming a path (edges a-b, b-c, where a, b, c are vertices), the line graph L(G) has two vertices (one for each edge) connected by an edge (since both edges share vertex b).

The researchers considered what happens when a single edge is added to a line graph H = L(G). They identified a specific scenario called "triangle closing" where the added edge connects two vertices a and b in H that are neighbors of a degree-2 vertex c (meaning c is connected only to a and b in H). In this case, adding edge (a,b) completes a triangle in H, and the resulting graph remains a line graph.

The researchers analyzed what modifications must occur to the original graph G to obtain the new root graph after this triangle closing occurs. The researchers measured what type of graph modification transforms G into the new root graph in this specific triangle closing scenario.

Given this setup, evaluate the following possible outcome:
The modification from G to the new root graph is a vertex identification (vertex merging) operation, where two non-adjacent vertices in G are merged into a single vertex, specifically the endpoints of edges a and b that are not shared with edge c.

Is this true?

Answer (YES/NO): NO